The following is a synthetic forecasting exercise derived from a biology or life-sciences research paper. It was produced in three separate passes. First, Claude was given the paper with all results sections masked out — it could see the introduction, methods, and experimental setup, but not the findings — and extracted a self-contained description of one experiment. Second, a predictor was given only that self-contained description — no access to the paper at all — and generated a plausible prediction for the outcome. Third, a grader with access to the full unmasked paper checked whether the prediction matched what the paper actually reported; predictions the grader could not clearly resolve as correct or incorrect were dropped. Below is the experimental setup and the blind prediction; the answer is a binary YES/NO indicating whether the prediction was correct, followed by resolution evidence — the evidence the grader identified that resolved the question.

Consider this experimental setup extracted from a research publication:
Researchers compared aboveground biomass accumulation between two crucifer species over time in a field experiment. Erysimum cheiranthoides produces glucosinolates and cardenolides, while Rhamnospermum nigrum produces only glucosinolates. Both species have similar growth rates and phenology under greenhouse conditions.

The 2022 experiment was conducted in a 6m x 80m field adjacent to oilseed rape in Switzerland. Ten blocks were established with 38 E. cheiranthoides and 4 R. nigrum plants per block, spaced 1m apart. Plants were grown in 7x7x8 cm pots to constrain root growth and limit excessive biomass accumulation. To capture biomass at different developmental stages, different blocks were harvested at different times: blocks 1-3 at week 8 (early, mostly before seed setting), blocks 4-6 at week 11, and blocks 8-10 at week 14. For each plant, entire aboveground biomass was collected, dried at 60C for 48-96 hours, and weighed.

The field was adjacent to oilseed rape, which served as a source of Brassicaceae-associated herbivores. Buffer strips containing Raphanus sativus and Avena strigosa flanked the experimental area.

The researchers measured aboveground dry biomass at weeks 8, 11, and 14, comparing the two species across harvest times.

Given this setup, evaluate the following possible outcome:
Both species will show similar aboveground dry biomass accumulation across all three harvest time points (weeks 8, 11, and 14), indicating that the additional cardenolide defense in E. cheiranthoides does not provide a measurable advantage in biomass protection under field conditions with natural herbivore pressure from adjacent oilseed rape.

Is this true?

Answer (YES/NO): NO